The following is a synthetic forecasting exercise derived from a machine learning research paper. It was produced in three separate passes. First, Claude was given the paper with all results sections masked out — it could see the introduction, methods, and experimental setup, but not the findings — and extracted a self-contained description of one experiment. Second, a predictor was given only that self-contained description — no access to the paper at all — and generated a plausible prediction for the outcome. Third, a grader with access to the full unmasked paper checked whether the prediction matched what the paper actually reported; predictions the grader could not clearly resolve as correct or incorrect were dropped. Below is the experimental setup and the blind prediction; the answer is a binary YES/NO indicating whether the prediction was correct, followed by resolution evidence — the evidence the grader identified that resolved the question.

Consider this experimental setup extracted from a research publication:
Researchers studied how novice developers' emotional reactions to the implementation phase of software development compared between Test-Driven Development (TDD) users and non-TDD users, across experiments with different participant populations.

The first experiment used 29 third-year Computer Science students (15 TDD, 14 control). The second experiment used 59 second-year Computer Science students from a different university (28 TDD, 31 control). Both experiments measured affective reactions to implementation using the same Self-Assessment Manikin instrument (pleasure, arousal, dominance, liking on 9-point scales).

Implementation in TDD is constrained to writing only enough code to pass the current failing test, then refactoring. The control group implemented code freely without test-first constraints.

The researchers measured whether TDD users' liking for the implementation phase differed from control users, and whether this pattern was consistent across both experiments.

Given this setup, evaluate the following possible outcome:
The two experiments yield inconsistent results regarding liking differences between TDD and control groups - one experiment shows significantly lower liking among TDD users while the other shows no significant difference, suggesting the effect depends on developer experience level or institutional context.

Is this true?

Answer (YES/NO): YES